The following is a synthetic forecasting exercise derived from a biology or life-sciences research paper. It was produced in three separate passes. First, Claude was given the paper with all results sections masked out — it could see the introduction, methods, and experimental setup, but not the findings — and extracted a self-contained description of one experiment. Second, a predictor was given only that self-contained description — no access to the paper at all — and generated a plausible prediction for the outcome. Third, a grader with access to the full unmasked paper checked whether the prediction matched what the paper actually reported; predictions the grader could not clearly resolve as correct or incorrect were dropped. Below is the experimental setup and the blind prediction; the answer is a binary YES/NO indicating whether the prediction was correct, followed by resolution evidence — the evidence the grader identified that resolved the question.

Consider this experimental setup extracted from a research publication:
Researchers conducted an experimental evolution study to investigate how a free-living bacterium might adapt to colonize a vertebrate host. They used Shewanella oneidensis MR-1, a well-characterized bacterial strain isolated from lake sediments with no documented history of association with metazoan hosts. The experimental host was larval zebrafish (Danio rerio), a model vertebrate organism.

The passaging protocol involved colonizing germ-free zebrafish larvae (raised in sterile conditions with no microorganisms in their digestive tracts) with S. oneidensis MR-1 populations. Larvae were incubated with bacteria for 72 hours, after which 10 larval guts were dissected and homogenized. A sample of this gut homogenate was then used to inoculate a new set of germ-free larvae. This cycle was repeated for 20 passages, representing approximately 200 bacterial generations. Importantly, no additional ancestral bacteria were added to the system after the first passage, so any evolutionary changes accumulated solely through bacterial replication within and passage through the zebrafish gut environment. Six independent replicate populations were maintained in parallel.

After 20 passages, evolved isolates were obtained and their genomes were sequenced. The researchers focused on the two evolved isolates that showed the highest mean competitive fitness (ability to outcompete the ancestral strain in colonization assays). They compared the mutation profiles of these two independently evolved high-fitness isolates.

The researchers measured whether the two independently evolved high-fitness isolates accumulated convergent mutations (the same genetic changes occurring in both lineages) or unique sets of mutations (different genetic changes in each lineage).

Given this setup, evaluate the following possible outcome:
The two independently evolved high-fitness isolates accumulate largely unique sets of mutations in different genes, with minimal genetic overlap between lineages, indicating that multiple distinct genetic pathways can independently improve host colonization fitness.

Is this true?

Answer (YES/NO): YES